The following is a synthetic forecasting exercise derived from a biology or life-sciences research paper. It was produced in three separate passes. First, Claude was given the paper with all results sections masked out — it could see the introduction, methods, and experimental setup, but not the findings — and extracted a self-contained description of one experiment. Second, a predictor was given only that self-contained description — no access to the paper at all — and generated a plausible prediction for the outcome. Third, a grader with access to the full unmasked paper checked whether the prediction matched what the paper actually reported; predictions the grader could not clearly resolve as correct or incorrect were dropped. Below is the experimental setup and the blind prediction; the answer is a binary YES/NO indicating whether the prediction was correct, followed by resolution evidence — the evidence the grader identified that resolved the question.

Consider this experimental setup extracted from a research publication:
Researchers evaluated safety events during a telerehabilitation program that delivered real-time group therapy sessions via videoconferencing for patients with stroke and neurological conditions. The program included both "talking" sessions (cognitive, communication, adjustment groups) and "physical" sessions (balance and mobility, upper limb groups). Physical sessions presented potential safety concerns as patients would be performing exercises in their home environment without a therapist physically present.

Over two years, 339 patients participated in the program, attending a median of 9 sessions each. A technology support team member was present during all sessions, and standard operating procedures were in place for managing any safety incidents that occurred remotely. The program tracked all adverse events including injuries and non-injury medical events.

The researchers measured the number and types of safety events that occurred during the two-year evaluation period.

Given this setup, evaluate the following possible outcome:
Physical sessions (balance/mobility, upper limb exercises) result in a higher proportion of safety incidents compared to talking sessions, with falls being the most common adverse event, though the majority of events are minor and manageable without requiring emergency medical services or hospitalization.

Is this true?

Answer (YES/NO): NO